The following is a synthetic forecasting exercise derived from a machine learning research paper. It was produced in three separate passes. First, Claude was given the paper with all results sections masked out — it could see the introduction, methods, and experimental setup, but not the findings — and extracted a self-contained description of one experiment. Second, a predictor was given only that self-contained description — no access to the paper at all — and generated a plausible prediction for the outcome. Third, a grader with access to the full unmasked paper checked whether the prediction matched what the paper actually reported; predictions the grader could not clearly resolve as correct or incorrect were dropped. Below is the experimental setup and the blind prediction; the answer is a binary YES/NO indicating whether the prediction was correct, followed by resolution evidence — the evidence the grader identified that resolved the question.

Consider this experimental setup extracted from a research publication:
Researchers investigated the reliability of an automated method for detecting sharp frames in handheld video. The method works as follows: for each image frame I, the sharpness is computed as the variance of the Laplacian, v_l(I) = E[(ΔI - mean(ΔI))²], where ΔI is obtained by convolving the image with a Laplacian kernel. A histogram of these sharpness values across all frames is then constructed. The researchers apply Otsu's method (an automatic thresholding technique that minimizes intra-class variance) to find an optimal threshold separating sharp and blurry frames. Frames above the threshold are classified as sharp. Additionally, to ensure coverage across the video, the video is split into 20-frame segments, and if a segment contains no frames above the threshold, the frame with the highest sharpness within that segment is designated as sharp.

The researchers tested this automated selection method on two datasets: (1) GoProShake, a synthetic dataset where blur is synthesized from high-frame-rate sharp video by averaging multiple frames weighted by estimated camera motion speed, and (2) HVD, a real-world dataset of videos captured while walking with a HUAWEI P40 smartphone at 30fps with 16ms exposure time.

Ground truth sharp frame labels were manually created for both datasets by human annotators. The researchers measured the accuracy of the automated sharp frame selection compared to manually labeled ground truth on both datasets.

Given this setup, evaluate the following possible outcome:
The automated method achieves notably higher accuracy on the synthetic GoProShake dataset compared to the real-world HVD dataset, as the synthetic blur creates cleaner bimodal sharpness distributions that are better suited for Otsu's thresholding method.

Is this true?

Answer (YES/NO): YES